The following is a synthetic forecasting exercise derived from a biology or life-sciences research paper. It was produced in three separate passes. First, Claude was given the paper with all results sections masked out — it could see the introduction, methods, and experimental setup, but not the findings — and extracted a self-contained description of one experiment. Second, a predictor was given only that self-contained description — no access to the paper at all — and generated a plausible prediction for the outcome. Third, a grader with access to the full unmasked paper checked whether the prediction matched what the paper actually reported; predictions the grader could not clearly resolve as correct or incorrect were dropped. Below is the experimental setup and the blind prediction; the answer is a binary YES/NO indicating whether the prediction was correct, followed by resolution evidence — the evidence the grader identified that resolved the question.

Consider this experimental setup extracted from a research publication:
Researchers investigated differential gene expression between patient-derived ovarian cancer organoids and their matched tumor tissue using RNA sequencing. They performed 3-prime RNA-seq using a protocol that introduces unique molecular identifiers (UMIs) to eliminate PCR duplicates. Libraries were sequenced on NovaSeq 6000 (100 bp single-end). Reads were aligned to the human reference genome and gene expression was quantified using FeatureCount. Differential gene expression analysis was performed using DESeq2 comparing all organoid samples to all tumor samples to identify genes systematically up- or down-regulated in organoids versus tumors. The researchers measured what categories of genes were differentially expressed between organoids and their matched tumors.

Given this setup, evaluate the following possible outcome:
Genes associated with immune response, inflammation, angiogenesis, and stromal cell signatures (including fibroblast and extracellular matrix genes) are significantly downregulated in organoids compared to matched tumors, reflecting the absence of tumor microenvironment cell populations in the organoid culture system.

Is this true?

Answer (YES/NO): YES